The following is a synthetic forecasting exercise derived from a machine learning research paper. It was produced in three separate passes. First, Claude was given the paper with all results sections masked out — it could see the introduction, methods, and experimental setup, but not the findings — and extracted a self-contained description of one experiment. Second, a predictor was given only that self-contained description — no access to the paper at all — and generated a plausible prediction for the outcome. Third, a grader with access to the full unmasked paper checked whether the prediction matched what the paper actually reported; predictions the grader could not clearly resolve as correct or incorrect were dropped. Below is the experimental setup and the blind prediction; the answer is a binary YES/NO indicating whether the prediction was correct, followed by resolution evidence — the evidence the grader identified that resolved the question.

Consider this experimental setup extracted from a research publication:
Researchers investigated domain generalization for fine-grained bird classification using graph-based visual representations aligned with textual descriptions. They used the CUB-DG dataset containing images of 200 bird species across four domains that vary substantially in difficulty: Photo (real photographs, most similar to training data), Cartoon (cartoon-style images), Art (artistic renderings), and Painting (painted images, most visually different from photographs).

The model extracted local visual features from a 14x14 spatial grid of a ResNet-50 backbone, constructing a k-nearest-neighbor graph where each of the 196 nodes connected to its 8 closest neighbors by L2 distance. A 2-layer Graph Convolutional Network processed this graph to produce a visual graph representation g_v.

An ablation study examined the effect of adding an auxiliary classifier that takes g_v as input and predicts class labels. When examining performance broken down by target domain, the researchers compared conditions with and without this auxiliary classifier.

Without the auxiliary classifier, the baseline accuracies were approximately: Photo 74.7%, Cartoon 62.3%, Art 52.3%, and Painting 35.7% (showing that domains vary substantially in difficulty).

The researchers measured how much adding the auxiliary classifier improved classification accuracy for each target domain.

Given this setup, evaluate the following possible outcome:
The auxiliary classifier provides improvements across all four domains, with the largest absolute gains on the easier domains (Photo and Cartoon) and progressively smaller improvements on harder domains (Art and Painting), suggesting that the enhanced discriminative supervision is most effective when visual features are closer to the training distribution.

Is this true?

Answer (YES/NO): NO